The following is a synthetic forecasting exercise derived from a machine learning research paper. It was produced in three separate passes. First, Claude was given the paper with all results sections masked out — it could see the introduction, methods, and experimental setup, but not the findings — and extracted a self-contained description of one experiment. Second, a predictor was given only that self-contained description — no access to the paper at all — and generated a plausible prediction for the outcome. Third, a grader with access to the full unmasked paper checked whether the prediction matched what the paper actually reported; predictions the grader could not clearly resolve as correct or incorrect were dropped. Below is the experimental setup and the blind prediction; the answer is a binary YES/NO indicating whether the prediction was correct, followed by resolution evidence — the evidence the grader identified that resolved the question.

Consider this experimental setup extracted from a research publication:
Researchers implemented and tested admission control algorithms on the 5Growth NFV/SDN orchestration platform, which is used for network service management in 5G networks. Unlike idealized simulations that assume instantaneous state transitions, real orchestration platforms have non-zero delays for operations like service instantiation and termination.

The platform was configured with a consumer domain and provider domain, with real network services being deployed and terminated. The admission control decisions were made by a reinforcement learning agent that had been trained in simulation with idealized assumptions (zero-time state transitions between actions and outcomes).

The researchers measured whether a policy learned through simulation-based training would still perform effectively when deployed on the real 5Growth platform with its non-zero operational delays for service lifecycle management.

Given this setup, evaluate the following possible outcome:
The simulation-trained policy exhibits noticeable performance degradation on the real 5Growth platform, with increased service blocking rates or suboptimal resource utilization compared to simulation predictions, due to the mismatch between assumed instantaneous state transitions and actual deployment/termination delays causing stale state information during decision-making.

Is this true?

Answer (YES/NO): NO